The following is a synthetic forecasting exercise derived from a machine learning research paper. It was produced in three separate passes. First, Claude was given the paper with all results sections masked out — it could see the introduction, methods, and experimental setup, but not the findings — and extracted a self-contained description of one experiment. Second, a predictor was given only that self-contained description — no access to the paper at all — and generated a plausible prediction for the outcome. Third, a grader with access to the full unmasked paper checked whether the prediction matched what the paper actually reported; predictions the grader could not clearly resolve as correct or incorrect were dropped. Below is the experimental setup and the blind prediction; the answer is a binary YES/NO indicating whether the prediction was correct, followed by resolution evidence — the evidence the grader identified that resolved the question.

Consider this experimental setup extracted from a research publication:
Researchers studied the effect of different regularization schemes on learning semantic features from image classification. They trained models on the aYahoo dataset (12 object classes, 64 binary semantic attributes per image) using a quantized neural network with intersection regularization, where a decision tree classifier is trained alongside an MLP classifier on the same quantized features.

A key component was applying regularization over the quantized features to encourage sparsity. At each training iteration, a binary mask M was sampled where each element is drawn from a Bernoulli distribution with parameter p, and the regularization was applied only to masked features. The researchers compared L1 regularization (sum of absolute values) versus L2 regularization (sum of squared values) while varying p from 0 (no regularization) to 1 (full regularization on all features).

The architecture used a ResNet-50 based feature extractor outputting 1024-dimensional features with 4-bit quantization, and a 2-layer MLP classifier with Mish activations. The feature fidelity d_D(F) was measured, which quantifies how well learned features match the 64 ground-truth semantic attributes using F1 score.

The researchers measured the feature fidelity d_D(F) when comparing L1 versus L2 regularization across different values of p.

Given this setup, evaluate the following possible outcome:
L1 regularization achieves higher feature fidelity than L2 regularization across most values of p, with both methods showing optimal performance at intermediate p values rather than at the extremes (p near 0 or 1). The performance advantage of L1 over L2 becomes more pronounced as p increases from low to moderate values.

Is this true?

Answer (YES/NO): NO